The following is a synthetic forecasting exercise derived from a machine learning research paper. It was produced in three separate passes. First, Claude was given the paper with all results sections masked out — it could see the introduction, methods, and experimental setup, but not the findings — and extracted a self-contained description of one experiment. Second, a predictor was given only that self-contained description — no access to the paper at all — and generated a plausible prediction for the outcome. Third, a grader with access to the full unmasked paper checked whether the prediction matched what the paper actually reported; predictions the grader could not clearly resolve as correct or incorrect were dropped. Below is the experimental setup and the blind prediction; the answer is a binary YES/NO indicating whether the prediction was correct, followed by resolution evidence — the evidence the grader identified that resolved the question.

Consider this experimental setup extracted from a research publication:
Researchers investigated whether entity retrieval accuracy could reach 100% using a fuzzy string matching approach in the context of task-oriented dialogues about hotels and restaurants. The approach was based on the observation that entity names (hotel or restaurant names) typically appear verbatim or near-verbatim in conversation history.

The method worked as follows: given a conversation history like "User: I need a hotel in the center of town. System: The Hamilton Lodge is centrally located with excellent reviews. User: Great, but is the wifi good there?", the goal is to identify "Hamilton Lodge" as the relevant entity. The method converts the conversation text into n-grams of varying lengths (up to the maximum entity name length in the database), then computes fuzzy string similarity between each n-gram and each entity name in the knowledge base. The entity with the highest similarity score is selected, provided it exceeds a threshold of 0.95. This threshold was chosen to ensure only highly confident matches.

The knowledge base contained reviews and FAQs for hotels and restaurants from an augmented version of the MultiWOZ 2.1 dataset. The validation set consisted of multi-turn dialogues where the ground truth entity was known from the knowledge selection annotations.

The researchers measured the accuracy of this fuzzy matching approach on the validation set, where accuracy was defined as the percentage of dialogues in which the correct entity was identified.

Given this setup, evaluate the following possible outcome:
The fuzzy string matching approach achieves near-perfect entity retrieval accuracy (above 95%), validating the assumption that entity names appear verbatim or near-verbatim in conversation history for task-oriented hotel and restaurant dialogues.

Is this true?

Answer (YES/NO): YES